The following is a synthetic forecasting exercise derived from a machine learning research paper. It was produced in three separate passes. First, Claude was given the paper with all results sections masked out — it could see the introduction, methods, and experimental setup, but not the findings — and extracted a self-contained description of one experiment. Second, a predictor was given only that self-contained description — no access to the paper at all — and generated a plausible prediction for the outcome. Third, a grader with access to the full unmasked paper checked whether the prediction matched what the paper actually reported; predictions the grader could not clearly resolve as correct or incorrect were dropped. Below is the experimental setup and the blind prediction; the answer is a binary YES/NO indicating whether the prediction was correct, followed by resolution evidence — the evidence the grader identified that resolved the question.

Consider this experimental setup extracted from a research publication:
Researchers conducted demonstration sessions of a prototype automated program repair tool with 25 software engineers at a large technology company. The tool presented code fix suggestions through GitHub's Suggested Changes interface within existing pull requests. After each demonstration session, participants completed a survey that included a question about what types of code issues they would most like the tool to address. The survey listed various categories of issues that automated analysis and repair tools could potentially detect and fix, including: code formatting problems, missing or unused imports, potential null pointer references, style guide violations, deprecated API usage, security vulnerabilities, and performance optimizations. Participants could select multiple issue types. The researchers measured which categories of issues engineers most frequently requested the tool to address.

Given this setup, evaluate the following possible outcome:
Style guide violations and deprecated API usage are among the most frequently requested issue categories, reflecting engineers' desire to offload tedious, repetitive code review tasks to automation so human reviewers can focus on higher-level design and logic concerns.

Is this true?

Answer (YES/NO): NO